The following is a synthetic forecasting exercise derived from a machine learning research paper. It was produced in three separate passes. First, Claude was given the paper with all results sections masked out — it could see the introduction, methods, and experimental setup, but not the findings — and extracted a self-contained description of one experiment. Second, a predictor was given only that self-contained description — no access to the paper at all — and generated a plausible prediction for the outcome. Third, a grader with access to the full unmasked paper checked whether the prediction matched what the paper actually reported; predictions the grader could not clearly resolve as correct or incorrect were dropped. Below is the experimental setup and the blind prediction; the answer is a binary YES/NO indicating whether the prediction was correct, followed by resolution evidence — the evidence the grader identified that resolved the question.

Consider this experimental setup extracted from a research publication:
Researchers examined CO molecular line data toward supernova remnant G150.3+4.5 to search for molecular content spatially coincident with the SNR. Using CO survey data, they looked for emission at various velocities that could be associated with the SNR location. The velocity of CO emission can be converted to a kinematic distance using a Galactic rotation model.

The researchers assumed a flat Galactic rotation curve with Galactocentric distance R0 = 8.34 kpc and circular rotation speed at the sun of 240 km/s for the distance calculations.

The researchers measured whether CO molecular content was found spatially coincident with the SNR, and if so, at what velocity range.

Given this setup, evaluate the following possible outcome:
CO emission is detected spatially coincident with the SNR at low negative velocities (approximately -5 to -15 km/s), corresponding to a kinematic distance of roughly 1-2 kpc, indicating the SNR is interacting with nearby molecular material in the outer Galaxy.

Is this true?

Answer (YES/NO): NO